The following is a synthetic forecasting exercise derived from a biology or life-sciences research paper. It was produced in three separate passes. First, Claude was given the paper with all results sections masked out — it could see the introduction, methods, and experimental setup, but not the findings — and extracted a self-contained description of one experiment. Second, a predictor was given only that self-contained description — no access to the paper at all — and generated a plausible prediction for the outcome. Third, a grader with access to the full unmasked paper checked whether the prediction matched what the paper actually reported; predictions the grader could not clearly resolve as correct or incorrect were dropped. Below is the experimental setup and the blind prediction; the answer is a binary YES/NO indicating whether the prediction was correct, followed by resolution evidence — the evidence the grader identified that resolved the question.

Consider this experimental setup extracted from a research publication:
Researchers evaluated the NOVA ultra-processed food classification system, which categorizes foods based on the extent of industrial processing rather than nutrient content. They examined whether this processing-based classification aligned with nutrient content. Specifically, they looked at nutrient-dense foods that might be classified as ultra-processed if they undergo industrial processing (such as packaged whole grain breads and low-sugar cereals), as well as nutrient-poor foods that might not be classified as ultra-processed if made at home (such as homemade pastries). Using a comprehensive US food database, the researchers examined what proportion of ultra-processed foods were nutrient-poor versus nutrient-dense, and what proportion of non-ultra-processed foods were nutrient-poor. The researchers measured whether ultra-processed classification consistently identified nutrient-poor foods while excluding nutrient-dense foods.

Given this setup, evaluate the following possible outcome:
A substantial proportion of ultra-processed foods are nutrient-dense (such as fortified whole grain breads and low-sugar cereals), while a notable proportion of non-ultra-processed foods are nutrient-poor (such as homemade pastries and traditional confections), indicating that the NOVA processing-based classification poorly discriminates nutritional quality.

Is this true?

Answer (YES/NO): YES